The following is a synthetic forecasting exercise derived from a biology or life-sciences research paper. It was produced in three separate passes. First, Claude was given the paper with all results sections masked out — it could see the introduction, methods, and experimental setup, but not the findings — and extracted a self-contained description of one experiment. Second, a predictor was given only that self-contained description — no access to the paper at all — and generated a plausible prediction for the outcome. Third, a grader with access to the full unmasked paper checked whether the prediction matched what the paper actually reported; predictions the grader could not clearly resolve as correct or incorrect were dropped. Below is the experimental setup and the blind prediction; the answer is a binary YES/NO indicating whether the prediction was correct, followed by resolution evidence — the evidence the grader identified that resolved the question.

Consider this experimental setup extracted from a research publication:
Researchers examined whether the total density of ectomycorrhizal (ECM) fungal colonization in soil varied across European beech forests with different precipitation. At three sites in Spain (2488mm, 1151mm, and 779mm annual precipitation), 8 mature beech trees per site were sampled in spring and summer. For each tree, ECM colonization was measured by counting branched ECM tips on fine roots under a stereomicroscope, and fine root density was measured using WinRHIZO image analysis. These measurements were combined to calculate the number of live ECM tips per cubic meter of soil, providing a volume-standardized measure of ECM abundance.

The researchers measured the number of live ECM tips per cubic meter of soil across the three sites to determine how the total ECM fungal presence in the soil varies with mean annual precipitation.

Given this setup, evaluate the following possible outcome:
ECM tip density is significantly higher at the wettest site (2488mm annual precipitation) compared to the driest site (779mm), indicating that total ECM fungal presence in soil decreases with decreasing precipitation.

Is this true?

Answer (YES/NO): NO